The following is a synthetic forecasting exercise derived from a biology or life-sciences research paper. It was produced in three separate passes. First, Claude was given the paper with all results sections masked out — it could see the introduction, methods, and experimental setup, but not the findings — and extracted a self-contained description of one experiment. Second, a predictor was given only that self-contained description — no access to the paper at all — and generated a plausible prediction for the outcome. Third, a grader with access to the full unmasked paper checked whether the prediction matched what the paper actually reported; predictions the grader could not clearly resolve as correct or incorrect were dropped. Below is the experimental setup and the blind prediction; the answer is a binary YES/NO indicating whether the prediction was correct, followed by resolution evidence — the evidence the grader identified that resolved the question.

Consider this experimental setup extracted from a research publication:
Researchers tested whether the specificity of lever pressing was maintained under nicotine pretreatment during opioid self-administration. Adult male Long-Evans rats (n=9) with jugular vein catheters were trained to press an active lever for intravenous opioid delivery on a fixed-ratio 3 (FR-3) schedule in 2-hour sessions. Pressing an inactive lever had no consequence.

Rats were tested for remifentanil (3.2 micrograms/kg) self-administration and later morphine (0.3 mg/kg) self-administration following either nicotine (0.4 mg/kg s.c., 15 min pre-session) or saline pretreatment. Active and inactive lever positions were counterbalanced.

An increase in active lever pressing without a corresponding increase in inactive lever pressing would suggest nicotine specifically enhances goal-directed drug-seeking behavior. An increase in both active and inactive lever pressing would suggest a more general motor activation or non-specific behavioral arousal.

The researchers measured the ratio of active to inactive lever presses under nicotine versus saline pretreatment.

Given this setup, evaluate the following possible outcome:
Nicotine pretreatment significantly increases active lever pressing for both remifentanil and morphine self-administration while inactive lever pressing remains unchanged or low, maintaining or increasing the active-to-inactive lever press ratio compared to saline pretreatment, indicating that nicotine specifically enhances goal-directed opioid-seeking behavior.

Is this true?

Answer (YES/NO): YES